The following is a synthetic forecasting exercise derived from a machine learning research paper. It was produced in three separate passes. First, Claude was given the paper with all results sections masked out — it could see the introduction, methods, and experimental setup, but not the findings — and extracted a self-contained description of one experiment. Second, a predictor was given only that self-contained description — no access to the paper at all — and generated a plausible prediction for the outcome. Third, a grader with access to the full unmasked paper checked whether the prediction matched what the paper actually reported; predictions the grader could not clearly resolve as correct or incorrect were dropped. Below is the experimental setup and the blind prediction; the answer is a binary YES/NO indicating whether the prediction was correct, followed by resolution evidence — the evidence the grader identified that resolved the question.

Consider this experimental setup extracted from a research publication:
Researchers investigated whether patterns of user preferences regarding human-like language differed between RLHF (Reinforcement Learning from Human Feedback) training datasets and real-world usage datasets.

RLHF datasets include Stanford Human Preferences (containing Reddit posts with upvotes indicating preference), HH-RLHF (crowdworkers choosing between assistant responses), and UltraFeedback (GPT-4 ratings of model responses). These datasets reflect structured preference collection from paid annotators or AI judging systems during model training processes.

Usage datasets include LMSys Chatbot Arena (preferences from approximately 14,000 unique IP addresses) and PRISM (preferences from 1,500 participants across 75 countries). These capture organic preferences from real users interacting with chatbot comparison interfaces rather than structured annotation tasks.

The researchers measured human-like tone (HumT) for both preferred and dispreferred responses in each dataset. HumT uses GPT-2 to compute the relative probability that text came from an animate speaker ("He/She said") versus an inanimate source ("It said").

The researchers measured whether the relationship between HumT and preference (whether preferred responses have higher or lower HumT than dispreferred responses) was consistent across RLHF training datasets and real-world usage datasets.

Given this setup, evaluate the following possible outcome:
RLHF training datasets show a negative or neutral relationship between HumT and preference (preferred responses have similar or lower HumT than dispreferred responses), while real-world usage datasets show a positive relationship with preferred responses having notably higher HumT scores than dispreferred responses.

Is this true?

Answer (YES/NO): NO